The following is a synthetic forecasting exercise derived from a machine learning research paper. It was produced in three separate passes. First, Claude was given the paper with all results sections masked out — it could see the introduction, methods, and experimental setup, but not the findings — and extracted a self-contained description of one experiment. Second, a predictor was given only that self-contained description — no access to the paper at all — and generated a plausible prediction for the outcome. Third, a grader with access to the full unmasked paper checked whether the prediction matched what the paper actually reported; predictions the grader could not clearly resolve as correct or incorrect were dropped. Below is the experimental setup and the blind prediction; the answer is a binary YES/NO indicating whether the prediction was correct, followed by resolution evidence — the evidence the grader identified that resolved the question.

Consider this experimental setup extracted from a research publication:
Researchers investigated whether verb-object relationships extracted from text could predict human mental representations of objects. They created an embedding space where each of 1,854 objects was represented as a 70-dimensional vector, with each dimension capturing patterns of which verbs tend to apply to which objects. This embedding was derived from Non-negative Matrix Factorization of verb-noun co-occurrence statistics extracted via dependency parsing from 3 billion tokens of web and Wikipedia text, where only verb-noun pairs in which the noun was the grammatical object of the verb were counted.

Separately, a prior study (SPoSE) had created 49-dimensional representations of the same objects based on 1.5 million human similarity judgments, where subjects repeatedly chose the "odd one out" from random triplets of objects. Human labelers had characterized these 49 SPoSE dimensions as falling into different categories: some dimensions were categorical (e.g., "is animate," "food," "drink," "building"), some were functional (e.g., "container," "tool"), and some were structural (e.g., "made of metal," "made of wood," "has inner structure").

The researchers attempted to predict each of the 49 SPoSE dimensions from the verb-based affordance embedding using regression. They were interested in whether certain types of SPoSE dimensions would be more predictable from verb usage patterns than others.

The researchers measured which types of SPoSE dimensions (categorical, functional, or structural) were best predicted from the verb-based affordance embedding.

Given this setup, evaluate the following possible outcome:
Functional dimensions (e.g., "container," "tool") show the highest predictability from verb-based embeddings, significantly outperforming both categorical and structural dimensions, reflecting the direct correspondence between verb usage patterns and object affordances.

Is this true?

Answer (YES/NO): NO